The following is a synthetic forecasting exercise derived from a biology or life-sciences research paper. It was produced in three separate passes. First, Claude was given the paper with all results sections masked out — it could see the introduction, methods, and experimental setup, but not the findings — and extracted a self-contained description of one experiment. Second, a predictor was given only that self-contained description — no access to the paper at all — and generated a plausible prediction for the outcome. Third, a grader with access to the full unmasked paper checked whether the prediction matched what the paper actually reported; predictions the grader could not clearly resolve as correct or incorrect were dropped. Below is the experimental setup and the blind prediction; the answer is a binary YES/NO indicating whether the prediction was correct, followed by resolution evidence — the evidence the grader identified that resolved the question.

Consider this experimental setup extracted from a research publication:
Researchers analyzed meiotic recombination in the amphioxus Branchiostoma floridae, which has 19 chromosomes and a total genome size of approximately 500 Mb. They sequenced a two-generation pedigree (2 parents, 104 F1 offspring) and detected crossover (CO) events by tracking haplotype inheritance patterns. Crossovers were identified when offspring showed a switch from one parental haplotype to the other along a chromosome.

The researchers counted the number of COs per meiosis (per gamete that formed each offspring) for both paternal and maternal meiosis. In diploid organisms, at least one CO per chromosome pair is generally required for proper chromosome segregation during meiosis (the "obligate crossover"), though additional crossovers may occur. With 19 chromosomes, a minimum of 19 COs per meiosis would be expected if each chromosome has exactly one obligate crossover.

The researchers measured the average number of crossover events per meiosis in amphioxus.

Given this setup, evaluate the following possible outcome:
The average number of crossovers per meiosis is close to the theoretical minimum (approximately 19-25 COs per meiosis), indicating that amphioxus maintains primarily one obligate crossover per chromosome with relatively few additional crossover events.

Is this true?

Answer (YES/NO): YES